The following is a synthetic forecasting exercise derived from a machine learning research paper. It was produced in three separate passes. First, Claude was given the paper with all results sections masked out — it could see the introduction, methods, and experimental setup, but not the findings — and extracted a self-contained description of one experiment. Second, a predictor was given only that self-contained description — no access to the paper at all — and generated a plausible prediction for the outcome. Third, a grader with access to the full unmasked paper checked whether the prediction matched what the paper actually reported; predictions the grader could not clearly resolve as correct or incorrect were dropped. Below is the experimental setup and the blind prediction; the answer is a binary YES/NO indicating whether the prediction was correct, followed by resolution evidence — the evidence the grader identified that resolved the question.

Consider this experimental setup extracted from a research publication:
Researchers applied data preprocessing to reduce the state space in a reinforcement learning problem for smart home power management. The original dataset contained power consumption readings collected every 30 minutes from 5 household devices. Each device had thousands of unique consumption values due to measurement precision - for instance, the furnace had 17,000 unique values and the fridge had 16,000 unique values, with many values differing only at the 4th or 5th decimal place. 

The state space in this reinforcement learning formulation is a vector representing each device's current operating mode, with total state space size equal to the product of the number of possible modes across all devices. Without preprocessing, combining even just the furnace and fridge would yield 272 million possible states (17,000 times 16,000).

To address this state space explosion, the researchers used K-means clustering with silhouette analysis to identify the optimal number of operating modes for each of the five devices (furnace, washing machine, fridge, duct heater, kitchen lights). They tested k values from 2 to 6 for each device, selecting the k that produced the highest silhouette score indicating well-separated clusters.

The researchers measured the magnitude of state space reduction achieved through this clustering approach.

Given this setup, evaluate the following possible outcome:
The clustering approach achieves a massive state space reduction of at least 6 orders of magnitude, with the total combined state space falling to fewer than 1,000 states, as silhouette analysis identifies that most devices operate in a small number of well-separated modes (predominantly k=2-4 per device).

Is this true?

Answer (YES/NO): YES